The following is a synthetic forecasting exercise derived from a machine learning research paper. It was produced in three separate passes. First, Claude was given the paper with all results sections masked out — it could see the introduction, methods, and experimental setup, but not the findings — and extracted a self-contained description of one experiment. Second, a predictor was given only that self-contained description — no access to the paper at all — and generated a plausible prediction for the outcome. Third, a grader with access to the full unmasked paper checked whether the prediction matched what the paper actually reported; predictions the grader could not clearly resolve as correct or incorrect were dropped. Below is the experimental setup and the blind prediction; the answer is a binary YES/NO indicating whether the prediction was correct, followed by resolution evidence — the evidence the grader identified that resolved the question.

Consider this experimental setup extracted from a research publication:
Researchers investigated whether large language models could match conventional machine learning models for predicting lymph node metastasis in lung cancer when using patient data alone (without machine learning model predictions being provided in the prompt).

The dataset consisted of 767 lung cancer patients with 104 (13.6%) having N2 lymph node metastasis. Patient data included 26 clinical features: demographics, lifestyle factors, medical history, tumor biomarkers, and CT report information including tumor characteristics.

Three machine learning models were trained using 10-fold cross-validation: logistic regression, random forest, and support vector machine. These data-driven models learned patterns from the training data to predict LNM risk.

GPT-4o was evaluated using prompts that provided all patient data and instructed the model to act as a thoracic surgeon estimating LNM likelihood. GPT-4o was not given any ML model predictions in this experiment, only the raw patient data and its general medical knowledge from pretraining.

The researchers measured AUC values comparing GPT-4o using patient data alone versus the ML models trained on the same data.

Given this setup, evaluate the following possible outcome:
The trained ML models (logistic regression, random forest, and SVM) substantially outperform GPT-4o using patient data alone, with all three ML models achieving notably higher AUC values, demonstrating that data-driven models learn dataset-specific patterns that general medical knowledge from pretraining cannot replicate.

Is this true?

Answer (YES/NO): NO